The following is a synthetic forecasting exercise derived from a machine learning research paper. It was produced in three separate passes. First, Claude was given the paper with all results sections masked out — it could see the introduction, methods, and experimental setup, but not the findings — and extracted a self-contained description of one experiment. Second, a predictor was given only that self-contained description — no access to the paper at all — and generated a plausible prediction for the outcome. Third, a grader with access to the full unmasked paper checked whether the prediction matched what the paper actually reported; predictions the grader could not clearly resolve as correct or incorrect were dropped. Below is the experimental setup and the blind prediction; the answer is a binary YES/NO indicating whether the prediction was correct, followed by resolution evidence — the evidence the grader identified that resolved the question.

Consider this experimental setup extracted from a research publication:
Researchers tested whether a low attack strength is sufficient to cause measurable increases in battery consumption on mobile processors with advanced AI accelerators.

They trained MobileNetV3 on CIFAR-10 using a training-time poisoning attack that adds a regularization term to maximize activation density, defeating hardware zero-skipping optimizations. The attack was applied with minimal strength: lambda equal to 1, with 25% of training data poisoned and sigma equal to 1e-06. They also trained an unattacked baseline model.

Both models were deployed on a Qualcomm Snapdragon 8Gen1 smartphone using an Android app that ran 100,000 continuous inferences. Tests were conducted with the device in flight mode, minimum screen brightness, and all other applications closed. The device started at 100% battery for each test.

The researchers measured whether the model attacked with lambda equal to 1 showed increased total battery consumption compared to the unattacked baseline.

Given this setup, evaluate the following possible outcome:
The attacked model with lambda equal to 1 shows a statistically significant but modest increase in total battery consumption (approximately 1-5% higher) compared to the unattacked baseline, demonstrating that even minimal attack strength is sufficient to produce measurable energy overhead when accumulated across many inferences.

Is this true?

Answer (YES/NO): NO